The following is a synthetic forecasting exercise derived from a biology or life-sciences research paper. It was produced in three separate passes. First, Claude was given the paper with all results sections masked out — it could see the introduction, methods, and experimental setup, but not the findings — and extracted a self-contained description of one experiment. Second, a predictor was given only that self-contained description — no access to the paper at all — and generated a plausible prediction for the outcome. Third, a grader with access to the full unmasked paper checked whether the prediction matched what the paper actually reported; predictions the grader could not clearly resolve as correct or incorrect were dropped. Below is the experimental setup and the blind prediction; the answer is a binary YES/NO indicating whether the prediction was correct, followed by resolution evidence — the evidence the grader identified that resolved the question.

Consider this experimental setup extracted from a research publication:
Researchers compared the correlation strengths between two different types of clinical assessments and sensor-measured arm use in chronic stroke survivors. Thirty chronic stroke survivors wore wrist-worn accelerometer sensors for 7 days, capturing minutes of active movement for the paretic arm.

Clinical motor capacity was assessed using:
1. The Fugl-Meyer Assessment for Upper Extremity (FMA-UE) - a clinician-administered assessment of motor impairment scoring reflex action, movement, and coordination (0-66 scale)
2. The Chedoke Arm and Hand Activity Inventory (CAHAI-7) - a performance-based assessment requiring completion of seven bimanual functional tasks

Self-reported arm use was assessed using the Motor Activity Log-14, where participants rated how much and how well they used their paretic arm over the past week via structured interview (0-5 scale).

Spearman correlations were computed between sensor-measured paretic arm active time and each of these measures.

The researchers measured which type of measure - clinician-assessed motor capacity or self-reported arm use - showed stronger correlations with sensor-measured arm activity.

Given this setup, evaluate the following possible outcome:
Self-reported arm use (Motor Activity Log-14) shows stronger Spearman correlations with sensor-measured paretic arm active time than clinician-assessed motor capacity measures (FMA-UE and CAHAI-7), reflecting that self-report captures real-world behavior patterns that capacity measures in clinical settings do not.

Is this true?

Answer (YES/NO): NO